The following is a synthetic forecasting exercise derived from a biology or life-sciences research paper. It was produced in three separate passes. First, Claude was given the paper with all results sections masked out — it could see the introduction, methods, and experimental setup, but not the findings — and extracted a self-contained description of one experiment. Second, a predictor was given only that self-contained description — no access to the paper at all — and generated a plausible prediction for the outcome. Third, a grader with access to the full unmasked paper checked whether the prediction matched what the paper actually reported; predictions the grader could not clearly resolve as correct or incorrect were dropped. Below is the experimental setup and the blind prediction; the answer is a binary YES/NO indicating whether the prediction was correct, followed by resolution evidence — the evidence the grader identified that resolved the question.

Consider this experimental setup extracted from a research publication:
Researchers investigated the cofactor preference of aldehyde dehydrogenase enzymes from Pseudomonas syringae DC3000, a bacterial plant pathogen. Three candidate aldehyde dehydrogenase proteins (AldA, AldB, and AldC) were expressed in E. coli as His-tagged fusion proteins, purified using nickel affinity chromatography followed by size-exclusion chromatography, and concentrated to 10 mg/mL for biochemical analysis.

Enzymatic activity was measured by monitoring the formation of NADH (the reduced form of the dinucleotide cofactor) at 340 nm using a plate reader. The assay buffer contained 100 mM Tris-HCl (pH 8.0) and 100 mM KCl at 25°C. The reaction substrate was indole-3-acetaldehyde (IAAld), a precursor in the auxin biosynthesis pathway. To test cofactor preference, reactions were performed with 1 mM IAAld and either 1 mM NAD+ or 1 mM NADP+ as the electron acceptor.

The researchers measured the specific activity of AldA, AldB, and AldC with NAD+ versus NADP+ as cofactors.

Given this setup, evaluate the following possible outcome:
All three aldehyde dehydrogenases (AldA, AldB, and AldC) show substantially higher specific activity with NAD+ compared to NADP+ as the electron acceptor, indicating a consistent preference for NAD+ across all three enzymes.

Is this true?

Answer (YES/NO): YES